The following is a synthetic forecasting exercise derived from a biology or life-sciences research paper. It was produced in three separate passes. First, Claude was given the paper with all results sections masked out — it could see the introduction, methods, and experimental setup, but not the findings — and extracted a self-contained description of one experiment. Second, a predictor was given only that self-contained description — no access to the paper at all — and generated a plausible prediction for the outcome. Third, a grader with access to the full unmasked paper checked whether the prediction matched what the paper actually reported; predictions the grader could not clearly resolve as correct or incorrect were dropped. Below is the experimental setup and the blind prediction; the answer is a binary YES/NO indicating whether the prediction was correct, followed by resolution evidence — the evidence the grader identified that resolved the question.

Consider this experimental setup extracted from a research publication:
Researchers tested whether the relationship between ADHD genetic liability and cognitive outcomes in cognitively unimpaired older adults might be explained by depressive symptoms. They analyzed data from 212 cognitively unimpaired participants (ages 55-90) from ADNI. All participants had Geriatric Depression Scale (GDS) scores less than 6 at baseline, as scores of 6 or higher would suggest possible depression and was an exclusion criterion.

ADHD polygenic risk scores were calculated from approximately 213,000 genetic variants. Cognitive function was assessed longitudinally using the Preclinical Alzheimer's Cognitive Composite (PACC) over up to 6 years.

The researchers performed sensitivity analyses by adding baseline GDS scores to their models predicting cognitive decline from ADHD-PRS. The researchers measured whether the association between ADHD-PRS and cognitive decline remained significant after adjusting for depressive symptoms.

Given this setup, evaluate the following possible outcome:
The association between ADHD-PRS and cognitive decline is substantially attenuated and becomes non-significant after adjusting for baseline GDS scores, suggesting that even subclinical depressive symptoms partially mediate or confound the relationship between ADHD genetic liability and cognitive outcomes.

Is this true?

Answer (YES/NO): NO